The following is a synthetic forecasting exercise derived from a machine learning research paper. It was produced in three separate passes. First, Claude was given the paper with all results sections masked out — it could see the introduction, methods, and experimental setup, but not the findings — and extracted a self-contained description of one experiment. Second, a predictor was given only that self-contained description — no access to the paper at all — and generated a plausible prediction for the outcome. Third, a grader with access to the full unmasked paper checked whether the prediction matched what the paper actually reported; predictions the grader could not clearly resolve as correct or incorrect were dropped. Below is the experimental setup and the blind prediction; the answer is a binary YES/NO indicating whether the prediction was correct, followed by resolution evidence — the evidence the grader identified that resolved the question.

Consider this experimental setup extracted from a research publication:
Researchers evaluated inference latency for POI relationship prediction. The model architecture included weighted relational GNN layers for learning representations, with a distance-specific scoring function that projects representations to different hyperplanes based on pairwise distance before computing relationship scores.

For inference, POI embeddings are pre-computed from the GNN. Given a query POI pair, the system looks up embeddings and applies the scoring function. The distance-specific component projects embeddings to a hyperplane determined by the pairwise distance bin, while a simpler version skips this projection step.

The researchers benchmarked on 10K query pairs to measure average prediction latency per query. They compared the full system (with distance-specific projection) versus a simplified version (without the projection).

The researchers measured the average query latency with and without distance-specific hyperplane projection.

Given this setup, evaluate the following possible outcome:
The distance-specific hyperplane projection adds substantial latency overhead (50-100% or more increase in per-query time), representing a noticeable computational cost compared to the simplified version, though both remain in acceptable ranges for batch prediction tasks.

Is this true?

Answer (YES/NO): YES